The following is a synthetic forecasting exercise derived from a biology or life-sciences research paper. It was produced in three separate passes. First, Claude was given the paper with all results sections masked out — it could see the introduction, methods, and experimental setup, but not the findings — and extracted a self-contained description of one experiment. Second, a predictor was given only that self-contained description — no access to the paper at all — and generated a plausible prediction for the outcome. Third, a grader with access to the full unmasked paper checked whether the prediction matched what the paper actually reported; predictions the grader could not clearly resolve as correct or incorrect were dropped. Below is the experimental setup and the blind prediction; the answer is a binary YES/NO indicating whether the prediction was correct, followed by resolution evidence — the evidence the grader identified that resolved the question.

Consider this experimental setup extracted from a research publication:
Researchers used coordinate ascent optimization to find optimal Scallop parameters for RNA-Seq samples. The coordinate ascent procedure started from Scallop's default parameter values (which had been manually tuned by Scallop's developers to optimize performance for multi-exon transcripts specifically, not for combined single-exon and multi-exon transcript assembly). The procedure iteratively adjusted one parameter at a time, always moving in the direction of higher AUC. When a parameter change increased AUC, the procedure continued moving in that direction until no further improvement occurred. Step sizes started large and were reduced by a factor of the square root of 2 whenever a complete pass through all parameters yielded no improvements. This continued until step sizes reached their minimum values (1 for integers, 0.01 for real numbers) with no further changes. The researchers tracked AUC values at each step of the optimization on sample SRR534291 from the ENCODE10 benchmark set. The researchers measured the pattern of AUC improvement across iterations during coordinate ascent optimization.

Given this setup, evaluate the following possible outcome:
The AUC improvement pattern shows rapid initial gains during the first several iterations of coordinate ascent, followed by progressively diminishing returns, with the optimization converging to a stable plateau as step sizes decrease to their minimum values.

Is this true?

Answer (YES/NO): YES